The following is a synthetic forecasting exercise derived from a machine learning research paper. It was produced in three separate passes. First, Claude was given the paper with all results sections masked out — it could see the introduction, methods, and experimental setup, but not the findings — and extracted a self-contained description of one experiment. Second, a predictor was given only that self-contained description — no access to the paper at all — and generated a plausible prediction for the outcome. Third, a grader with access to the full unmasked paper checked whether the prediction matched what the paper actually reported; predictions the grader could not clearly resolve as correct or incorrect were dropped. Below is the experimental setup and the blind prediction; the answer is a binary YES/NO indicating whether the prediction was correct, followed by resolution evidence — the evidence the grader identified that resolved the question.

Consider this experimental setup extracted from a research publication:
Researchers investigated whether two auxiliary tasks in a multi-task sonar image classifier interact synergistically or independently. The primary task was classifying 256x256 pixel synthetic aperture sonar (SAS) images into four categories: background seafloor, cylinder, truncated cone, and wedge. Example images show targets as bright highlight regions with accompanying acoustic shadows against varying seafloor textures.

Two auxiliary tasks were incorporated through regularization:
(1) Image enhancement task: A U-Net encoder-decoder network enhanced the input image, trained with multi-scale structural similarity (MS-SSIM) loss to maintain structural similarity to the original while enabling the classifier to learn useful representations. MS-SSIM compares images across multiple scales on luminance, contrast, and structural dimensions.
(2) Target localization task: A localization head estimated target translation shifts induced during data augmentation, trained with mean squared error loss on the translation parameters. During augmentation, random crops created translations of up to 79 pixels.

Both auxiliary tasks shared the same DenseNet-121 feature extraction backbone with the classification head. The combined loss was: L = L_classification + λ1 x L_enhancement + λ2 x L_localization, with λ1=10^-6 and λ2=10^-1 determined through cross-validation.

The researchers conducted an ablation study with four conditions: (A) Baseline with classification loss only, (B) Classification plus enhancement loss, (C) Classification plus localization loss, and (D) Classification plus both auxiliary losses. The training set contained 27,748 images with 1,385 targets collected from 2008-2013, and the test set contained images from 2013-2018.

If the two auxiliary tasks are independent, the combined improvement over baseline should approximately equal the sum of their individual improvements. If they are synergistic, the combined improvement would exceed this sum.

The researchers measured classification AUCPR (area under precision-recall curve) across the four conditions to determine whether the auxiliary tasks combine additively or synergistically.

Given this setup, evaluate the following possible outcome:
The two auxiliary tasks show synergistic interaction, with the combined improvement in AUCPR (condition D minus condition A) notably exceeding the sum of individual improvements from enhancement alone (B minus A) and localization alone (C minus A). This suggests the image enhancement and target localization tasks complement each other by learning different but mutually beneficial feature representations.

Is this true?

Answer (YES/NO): NO